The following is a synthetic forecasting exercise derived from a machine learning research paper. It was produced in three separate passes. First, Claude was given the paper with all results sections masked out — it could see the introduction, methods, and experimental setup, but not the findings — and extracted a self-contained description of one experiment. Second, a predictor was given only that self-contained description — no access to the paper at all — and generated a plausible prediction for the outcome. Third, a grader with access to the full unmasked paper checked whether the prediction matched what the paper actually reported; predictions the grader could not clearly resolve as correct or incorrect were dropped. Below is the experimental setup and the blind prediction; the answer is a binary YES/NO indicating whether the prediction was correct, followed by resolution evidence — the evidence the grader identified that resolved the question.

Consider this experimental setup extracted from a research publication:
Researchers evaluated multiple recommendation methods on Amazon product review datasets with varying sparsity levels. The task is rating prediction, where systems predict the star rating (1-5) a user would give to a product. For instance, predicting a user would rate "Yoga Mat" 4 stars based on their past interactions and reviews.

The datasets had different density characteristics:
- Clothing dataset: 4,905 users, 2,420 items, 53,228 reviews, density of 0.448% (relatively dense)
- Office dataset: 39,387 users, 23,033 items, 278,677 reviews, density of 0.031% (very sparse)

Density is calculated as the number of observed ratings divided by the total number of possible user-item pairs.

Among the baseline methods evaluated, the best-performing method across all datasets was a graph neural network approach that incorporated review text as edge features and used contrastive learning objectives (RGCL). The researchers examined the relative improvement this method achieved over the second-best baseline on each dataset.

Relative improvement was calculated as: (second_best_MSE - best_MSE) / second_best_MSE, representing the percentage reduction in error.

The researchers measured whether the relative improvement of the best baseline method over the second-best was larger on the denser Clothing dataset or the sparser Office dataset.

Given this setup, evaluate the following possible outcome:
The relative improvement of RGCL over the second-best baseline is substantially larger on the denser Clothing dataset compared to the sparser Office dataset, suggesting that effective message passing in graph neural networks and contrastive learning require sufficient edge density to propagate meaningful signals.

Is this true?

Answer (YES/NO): YES